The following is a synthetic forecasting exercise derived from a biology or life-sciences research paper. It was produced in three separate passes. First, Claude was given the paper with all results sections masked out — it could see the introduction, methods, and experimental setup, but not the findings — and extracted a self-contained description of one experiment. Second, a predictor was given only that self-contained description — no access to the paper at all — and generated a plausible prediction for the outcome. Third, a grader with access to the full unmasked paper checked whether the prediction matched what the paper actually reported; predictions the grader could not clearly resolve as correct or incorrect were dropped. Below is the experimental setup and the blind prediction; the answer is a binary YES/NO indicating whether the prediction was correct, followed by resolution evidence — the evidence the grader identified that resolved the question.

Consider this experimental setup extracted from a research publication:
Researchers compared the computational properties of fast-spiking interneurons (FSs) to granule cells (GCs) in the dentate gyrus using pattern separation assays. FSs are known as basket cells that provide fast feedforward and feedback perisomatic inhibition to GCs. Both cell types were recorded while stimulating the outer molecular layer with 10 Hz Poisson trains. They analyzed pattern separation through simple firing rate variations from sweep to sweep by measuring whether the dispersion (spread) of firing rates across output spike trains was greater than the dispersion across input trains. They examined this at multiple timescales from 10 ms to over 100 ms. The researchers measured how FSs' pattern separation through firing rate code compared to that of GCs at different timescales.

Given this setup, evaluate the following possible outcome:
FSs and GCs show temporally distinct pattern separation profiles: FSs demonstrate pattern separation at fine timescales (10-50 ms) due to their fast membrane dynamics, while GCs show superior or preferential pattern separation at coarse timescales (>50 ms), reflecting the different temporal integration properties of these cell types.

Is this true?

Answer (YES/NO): NO